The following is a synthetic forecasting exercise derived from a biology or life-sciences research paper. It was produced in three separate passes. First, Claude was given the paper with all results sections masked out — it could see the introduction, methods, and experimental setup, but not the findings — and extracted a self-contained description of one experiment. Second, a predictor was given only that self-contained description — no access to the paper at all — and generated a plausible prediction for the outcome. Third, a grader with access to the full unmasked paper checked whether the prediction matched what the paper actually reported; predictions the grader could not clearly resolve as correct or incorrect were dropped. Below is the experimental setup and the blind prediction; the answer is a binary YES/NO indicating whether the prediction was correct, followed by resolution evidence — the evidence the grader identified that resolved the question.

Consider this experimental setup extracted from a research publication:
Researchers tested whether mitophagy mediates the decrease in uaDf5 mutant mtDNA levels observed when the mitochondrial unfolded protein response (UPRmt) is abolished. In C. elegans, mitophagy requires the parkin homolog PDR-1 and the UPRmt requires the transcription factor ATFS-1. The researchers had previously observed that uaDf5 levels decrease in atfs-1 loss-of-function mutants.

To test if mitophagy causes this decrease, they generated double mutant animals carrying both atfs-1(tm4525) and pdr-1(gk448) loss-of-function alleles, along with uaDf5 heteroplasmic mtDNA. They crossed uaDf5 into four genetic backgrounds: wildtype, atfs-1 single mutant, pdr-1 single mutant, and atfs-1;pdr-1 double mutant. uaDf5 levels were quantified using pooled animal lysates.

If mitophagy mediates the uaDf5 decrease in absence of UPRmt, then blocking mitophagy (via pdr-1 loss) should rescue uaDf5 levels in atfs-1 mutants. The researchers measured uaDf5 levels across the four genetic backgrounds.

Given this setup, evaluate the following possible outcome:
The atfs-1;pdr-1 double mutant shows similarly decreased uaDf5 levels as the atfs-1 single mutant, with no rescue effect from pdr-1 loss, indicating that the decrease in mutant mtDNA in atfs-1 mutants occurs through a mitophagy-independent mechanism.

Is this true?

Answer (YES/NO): NO